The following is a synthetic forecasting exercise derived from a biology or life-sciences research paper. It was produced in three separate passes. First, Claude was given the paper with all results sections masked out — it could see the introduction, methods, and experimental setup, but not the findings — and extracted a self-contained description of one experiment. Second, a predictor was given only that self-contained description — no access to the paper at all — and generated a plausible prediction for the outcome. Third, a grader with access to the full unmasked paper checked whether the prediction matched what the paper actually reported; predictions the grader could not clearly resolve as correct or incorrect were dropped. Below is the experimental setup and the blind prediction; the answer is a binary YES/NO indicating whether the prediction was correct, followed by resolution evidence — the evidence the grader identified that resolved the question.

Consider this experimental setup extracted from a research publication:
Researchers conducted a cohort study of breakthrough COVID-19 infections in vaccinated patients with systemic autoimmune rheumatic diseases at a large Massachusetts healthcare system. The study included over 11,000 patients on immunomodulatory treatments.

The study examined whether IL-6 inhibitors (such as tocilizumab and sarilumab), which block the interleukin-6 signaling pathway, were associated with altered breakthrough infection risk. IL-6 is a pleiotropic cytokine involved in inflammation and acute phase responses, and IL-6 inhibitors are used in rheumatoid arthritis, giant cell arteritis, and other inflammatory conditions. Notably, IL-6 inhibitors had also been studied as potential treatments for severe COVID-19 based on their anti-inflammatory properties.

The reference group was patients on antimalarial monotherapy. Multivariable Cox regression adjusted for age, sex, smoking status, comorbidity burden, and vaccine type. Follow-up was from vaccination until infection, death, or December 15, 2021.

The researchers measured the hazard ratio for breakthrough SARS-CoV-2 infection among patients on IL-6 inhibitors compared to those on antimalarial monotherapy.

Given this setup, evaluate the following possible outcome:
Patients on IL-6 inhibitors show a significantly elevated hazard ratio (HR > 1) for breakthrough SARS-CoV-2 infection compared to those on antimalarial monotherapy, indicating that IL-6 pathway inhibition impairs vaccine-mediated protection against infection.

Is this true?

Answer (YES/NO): YES